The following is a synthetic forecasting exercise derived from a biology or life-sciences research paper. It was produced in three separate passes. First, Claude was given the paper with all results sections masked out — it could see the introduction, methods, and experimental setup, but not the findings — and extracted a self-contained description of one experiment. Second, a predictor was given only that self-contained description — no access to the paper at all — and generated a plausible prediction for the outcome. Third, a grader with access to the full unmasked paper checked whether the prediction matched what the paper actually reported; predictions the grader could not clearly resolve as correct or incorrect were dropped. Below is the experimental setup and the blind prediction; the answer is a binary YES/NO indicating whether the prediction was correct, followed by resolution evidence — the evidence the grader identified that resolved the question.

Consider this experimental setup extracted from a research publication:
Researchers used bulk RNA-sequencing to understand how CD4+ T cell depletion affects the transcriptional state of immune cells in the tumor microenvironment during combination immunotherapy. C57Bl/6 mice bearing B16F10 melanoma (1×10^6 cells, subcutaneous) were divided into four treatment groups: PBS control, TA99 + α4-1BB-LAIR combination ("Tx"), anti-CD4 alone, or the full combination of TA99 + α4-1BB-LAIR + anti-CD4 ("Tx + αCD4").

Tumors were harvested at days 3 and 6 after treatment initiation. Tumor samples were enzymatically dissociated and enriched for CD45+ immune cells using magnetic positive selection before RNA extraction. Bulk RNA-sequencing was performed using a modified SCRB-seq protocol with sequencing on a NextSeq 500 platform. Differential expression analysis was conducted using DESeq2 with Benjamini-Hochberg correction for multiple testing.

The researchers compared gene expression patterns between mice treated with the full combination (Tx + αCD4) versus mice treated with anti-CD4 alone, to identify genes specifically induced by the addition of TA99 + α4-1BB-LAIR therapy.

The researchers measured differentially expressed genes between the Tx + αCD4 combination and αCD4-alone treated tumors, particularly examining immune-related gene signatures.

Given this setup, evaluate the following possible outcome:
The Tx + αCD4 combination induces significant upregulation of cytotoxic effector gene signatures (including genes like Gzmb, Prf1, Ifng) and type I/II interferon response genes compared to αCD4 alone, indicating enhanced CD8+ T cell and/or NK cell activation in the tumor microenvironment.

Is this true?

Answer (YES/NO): YES